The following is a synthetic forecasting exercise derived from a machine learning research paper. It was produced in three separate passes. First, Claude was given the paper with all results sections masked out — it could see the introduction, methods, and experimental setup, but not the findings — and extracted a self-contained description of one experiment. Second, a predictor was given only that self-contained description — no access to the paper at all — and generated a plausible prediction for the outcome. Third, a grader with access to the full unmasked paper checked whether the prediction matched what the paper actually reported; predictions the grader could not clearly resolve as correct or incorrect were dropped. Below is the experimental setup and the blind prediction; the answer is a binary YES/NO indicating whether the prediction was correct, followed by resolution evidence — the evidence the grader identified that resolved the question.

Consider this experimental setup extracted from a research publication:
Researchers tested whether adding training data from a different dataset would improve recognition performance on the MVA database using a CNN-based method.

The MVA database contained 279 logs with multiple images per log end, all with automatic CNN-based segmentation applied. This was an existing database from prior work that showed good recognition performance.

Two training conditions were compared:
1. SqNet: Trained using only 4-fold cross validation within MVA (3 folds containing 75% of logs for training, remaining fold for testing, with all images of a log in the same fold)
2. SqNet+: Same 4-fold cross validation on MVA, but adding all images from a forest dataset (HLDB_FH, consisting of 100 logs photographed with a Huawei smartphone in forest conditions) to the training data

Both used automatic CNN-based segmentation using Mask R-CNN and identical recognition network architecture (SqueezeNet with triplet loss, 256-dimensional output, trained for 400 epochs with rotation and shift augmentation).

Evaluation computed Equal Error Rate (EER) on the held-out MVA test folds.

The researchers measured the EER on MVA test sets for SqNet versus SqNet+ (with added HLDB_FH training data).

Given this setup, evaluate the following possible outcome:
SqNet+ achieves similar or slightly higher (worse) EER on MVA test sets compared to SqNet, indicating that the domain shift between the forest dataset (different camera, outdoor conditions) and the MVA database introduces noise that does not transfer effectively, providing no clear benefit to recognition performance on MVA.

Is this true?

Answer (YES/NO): YES